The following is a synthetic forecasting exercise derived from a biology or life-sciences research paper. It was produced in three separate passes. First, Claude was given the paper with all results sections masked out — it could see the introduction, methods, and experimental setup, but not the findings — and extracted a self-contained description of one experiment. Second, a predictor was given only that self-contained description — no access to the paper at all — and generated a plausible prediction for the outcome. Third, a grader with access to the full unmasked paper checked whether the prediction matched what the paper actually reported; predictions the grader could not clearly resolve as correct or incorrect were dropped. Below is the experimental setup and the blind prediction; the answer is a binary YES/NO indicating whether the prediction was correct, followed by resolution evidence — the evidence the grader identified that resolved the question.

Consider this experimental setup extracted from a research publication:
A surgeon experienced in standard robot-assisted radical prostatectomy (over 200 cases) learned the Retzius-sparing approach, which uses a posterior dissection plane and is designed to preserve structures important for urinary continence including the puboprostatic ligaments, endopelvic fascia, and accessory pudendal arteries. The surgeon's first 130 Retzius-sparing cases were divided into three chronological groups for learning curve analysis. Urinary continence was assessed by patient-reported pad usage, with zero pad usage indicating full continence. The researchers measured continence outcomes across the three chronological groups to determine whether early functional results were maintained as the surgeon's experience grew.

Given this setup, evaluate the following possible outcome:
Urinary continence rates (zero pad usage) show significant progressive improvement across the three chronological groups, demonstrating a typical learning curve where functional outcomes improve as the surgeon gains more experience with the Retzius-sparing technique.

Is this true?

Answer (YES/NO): NO